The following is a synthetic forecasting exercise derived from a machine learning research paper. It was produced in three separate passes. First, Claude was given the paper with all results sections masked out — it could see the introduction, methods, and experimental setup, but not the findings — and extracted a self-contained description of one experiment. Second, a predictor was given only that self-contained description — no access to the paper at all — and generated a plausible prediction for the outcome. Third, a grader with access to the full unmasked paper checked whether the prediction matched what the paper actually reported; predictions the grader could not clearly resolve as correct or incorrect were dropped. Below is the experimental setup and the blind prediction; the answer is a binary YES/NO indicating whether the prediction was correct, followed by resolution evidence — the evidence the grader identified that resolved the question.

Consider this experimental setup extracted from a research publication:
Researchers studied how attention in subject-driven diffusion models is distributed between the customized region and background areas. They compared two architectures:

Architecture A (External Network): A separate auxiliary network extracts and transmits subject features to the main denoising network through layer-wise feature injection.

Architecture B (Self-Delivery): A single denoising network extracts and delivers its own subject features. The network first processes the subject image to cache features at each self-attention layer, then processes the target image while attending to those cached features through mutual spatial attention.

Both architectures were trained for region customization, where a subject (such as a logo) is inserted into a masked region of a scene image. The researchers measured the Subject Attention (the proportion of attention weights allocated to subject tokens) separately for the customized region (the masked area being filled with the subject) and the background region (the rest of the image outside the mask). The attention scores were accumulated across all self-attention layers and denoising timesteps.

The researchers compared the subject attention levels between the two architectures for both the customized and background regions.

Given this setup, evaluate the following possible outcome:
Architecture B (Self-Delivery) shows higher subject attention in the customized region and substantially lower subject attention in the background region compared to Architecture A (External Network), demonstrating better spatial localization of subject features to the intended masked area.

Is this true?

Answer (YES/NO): NO